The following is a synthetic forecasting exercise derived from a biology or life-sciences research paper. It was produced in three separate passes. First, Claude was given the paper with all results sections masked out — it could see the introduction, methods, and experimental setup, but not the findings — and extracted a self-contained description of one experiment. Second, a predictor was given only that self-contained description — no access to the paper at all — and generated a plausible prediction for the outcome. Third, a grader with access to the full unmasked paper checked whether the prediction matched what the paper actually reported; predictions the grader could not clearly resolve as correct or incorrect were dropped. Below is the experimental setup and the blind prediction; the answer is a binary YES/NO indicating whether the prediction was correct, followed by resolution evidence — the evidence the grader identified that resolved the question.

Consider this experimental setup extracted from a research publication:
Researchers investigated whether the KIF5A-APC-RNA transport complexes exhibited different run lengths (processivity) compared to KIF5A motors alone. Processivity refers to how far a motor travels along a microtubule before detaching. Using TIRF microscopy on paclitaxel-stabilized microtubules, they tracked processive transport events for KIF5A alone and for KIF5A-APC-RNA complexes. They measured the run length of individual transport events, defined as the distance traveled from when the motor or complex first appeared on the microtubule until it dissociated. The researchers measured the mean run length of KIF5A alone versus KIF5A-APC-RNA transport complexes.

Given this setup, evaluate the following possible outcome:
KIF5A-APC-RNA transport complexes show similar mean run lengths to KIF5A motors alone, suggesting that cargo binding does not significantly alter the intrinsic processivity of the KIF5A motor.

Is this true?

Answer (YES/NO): NO